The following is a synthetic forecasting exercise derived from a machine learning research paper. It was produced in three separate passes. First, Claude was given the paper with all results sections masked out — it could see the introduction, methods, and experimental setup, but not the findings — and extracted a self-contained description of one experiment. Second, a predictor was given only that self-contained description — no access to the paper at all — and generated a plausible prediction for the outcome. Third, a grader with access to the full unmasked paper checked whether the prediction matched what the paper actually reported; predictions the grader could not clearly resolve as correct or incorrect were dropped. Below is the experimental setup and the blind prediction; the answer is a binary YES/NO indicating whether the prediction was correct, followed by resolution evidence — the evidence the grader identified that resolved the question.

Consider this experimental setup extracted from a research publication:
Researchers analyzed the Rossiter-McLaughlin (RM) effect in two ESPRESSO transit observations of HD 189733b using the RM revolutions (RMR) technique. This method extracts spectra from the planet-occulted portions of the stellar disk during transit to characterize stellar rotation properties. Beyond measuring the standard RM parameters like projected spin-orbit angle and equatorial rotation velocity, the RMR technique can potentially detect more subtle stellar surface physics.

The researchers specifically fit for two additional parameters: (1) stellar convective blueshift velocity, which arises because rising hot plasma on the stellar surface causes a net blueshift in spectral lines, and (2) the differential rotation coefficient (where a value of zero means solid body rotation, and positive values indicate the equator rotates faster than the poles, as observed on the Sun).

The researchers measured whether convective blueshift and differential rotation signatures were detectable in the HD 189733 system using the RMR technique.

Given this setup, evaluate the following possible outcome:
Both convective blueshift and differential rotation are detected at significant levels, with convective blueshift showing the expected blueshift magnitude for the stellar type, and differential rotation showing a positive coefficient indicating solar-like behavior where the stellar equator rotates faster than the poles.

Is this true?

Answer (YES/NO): YES